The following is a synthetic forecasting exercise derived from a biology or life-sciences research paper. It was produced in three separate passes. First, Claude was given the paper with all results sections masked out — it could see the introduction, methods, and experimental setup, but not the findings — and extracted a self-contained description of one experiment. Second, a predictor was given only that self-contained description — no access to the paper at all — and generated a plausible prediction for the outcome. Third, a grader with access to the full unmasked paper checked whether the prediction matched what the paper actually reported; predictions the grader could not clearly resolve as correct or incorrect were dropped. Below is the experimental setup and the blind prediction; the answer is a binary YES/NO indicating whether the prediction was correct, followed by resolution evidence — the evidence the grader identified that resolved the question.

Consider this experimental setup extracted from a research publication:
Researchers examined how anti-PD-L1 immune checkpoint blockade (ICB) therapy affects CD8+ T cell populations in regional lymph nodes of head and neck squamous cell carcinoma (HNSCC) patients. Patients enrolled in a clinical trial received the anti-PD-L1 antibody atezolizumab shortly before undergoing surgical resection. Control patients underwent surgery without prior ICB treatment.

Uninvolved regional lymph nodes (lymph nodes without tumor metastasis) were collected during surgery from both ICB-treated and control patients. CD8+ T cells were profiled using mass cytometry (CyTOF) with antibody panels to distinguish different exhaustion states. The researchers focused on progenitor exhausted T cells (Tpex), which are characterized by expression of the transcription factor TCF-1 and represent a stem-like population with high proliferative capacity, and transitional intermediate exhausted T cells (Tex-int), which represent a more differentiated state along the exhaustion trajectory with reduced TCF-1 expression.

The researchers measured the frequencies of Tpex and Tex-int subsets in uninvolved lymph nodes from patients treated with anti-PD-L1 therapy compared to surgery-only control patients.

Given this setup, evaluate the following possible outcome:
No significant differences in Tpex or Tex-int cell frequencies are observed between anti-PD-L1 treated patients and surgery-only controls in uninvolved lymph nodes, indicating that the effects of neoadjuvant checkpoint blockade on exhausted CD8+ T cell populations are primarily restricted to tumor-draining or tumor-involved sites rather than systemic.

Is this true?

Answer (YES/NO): NO